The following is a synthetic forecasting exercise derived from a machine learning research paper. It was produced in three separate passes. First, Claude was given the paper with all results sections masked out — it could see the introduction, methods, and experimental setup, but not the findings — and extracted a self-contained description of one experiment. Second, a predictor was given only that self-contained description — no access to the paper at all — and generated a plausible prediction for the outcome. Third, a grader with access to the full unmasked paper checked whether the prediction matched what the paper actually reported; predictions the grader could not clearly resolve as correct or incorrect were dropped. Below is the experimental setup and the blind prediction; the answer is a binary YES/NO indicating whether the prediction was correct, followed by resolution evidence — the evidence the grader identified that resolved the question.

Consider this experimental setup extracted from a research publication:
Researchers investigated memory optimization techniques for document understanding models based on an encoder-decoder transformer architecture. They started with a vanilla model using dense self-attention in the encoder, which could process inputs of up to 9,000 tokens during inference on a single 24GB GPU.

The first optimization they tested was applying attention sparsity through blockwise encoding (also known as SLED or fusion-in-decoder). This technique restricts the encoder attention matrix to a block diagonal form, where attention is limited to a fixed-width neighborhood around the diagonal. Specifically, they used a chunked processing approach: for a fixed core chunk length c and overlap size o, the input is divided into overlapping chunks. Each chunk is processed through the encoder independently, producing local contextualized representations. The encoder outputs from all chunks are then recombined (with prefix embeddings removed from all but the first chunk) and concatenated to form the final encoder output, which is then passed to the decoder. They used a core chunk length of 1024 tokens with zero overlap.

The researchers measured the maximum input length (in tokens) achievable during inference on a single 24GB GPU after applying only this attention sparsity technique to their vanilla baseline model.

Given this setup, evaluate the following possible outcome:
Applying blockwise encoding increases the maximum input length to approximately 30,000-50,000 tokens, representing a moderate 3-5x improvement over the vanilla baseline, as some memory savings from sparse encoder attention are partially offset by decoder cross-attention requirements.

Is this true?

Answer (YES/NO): NO